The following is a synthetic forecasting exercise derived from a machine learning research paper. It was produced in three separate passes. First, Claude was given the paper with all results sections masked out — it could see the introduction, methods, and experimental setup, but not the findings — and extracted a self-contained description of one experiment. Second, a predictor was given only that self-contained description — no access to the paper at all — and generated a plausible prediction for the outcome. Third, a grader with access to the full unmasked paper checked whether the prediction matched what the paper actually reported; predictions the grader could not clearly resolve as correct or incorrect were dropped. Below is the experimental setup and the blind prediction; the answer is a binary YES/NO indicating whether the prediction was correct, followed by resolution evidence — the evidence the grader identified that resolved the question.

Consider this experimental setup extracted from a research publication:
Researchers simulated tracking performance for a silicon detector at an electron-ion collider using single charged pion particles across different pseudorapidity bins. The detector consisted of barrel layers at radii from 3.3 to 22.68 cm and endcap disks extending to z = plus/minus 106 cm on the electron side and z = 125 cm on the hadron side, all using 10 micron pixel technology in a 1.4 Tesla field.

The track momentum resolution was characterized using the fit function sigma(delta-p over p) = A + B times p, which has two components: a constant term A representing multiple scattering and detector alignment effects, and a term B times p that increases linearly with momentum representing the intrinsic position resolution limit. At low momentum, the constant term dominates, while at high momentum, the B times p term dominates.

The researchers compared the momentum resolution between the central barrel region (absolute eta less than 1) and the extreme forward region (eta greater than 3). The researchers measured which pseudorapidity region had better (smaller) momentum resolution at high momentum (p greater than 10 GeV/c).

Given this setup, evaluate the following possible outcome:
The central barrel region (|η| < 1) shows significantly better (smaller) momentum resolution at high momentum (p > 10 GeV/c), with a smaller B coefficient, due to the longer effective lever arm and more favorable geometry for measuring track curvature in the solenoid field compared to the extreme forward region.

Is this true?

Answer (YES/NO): YES